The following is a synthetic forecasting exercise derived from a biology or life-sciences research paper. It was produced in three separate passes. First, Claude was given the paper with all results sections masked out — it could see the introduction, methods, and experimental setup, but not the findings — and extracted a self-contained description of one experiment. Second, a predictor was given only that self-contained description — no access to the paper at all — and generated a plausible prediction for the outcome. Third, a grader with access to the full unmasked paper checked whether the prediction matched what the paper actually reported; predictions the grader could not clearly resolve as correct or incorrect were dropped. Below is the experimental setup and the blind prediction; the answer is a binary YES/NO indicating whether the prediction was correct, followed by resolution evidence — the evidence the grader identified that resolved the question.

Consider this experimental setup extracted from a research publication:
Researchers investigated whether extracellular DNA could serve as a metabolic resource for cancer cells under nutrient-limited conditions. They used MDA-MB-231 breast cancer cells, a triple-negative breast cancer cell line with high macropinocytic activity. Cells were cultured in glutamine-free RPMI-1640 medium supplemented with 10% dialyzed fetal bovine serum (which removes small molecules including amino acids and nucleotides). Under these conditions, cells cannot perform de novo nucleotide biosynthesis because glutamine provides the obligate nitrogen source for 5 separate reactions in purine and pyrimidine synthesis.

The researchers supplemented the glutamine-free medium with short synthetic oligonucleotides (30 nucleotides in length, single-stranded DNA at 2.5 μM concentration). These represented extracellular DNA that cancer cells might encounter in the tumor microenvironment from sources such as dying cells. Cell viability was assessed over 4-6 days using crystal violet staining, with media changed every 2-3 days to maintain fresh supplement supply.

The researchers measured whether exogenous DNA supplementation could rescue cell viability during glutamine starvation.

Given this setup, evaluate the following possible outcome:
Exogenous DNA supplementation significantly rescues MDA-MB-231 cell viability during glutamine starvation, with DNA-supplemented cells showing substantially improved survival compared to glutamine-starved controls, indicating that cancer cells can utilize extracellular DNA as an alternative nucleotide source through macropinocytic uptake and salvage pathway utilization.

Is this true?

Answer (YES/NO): YES